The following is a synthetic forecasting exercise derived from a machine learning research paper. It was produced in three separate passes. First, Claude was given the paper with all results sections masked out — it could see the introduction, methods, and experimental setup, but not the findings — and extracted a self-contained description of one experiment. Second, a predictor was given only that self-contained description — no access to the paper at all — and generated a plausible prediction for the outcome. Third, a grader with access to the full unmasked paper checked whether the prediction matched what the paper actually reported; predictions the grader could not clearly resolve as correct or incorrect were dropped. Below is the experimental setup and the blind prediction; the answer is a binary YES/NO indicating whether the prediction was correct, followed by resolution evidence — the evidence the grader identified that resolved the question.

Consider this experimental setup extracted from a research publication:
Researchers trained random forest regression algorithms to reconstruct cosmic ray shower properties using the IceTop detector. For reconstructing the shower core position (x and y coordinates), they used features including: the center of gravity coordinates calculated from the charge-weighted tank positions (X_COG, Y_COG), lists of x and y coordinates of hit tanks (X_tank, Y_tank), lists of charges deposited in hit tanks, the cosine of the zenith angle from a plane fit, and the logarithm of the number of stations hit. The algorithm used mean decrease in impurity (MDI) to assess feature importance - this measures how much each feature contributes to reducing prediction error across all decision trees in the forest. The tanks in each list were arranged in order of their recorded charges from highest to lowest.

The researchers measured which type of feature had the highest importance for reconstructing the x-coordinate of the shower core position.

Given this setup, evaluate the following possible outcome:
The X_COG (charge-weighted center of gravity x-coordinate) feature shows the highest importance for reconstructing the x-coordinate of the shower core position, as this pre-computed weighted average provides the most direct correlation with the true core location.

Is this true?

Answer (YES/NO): NO